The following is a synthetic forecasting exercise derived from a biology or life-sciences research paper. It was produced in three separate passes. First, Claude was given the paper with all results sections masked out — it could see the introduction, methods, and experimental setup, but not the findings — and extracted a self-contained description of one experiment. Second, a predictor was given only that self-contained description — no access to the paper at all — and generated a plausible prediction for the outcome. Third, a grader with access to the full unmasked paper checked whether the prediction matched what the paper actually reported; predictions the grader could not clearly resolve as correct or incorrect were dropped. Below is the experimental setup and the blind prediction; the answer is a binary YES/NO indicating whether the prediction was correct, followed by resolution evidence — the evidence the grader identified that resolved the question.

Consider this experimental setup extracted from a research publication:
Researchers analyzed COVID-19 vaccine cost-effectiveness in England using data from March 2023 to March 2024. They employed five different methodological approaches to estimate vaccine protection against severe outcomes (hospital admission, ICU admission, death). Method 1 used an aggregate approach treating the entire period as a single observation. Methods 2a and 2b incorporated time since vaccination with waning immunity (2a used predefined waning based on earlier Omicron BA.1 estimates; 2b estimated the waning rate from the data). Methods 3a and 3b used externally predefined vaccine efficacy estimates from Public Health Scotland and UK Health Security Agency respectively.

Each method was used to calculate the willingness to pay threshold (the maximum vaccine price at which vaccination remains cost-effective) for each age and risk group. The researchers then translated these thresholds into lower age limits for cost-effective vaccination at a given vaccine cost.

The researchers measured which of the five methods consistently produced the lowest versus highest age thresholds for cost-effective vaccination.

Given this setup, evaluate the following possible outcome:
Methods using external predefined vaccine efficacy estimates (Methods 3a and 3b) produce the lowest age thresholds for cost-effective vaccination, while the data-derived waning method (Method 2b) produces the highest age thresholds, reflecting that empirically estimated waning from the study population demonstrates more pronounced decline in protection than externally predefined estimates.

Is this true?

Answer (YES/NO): NO